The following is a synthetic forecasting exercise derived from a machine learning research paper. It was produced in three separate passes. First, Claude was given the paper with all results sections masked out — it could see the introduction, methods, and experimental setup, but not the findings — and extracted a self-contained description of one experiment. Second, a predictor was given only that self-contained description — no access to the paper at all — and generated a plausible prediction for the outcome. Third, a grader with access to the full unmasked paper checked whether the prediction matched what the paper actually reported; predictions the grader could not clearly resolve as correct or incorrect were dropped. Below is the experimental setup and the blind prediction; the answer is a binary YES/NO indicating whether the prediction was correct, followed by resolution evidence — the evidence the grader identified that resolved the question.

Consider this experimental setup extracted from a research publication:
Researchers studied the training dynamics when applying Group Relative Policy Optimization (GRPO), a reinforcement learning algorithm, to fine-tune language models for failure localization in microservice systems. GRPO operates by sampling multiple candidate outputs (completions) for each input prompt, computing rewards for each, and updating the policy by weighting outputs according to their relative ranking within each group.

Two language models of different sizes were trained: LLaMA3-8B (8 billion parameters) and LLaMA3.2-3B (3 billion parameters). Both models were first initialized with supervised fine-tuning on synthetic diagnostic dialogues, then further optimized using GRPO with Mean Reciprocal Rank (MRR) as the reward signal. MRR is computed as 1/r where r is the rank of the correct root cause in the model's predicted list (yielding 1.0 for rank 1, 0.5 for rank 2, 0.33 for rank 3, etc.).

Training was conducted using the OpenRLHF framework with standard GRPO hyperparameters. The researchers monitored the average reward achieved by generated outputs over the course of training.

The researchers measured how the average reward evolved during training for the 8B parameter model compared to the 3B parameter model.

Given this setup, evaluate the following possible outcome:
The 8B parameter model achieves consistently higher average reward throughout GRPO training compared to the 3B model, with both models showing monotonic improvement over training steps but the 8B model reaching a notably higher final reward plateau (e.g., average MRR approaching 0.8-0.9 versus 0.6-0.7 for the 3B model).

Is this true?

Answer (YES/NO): NO